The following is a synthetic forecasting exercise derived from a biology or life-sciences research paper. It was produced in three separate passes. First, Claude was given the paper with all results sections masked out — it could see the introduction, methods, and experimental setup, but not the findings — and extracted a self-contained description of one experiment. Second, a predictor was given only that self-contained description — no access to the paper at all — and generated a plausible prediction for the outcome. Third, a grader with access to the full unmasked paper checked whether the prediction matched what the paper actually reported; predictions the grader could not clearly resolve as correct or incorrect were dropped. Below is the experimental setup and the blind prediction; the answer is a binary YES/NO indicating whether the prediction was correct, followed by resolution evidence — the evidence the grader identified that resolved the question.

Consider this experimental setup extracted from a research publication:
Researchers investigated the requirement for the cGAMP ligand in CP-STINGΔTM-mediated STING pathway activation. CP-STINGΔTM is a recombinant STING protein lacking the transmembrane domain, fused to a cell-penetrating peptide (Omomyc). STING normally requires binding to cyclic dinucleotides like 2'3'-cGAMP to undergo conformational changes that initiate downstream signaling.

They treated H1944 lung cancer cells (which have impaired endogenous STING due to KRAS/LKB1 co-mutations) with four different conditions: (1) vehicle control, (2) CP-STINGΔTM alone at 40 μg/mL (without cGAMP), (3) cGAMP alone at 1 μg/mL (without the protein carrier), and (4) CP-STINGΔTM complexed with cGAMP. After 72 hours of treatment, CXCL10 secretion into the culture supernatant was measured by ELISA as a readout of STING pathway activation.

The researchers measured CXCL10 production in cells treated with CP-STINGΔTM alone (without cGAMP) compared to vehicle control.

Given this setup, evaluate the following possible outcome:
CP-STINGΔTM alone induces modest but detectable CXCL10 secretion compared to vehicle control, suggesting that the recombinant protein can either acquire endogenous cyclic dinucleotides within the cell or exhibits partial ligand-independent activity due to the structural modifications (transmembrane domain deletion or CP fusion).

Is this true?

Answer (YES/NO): NO